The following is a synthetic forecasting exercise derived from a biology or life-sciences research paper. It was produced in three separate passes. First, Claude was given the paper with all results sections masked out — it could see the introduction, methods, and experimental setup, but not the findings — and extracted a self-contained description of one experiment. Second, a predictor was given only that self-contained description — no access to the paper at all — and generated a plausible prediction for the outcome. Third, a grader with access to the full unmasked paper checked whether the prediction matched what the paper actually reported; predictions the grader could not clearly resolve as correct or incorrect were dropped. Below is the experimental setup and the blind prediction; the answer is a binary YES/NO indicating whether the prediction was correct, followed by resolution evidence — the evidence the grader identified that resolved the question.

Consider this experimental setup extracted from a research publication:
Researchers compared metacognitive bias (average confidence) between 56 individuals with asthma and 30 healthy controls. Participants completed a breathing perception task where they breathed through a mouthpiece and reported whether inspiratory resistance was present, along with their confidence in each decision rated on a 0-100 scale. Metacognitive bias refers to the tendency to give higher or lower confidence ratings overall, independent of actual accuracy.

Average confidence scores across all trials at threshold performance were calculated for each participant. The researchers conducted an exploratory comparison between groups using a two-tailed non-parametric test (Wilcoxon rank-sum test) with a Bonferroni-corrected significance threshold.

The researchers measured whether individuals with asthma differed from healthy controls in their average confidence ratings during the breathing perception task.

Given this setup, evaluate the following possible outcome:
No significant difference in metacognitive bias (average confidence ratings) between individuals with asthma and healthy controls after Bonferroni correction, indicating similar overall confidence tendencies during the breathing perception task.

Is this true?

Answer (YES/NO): YES